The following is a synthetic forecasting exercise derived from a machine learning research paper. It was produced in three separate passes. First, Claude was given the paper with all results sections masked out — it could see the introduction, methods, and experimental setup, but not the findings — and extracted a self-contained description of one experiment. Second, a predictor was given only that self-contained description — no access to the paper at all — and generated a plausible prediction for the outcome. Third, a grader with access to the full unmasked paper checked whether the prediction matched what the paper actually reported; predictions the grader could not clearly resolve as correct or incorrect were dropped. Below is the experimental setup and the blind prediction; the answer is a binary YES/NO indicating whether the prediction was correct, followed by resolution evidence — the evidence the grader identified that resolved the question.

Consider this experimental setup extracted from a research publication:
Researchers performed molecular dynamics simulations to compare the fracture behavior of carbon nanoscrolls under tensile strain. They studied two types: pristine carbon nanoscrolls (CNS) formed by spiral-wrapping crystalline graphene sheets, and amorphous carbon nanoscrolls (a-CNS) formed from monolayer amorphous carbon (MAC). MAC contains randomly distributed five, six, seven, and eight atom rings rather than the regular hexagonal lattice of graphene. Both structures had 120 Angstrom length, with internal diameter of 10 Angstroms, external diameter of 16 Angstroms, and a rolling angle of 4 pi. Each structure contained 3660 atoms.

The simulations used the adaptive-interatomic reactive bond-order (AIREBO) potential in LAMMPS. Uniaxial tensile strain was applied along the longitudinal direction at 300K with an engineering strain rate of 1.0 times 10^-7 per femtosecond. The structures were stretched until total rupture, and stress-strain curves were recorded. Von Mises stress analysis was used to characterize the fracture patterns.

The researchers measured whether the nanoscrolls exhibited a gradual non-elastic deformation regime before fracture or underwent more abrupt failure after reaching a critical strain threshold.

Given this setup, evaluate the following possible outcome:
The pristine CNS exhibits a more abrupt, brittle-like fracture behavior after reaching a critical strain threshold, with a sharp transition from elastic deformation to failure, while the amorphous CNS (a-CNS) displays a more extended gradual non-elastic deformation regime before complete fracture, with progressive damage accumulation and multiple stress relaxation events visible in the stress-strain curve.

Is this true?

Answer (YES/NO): YES